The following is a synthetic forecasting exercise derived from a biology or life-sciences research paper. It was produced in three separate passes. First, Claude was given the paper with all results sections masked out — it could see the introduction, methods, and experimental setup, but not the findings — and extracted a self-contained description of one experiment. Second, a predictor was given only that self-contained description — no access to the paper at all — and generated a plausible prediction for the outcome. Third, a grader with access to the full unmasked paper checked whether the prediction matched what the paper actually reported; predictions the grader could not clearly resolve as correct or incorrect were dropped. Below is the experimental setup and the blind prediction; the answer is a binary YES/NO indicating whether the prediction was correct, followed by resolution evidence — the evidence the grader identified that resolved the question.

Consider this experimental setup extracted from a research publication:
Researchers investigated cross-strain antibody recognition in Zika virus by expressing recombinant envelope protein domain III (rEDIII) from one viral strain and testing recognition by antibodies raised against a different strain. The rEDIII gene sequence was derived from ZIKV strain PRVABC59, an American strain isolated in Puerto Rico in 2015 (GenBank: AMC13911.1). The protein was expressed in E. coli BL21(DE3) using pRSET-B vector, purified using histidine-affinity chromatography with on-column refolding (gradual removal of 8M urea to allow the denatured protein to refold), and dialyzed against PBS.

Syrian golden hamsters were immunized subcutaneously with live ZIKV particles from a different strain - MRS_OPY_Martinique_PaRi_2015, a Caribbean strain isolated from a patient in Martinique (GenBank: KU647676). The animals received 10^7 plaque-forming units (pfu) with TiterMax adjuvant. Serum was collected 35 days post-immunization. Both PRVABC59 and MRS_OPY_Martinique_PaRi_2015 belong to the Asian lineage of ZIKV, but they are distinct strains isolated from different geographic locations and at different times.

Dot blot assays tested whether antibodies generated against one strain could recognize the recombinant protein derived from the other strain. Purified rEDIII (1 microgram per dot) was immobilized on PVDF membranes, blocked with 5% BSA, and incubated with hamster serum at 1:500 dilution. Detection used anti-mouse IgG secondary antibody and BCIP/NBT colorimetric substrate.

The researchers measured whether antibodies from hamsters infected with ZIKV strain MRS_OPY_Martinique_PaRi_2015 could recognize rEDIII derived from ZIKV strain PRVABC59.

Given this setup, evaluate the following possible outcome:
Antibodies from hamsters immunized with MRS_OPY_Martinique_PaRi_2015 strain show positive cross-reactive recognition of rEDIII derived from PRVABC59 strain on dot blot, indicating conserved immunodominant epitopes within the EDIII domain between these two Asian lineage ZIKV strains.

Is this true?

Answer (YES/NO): YES